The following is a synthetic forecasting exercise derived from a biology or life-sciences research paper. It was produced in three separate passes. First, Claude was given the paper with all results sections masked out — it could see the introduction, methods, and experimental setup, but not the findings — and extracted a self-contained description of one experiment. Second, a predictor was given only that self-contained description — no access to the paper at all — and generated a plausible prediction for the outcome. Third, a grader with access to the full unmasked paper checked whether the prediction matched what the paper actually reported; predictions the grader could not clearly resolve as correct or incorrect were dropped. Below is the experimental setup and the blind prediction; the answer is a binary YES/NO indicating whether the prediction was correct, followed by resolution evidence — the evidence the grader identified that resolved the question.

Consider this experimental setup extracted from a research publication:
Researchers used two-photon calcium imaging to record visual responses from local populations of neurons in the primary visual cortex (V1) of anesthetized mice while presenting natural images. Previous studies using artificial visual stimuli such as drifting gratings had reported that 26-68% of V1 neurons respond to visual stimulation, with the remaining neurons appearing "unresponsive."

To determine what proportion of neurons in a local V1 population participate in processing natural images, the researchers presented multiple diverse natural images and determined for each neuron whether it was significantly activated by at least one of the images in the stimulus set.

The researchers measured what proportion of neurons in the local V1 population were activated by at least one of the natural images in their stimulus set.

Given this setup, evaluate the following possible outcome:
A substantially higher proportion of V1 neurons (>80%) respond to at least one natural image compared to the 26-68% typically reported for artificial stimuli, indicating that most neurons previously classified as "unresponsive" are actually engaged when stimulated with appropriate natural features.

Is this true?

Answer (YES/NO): YES